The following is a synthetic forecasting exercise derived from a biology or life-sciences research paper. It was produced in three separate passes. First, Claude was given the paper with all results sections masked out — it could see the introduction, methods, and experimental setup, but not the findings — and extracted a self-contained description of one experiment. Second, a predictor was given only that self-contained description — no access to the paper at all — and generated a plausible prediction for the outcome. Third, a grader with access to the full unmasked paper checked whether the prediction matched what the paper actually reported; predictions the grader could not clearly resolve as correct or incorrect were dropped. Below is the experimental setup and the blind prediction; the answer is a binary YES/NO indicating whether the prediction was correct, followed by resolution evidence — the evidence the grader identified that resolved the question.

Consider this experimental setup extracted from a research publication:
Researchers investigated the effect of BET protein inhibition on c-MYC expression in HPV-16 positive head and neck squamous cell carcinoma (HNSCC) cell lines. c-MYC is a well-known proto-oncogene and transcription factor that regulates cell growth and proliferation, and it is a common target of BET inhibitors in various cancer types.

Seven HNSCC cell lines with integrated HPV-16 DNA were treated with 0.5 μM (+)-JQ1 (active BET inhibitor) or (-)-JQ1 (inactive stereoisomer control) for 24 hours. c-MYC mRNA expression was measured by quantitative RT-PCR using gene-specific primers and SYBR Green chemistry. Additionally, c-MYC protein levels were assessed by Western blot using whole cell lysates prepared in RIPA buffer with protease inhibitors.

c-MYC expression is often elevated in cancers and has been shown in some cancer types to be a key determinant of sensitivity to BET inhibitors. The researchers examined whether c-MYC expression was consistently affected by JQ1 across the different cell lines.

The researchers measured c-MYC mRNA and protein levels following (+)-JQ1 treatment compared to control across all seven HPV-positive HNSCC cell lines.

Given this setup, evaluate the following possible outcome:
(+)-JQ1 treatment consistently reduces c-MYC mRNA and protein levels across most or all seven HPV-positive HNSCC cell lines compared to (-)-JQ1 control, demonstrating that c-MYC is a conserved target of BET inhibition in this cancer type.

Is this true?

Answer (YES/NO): YES